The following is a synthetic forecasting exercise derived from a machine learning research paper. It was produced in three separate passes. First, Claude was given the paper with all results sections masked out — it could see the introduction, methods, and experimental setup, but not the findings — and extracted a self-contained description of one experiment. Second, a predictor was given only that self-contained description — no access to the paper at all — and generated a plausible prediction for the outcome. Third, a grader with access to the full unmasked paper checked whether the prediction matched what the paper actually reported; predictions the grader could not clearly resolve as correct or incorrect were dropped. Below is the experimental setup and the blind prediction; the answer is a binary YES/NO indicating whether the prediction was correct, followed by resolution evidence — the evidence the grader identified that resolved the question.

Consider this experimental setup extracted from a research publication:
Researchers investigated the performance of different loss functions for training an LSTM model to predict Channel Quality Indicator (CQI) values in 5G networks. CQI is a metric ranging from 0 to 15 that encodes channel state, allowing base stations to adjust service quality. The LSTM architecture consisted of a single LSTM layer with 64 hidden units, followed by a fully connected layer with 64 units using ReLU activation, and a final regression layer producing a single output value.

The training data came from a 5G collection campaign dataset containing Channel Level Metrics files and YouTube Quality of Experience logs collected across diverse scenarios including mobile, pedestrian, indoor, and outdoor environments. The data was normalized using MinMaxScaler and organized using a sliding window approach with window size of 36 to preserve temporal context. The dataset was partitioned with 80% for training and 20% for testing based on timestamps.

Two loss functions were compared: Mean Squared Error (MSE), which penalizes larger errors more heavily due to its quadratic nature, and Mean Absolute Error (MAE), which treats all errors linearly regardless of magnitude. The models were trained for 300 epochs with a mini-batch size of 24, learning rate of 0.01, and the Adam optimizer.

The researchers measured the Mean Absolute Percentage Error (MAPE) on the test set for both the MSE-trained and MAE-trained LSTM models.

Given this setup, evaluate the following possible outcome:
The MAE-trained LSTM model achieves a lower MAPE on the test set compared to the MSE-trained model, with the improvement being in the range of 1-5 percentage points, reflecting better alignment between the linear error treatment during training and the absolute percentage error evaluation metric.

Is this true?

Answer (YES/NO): NO